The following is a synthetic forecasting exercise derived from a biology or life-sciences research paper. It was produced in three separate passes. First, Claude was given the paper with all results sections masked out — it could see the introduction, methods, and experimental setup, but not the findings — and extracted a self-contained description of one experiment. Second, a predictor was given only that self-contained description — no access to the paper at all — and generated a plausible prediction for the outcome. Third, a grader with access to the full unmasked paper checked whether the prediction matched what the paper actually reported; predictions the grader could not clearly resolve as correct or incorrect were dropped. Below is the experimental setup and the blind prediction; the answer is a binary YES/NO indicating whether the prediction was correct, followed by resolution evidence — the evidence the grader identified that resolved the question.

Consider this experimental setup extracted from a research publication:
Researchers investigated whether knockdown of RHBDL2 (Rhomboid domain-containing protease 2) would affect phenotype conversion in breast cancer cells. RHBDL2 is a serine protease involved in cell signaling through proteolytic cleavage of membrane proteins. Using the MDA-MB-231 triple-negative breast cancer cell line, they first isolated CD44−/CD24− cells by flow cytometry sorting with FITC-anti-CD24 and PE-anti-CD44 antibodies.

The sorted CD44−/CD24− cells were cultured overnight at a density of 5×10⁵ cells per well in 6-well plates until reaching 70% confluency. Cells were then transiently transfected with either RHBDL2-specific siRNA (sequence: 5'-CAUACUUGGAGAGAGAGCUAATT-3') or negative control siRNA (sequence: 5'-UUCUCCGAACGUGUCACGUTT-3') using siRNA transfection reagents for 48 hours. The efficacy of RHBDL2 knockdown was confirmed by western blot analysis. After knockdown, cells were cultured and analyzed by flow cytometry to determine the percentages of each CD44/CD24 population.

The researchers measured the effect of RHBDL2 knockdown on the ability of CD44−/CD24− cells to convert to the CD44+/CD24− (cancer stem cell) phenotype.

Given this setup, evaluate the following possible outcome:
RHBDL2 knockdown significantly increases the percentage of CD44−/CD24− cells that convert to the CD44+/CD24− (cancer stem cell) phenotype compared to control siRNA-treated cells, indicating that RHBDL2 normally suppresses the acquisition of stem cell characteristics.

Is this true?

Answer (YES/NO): NO